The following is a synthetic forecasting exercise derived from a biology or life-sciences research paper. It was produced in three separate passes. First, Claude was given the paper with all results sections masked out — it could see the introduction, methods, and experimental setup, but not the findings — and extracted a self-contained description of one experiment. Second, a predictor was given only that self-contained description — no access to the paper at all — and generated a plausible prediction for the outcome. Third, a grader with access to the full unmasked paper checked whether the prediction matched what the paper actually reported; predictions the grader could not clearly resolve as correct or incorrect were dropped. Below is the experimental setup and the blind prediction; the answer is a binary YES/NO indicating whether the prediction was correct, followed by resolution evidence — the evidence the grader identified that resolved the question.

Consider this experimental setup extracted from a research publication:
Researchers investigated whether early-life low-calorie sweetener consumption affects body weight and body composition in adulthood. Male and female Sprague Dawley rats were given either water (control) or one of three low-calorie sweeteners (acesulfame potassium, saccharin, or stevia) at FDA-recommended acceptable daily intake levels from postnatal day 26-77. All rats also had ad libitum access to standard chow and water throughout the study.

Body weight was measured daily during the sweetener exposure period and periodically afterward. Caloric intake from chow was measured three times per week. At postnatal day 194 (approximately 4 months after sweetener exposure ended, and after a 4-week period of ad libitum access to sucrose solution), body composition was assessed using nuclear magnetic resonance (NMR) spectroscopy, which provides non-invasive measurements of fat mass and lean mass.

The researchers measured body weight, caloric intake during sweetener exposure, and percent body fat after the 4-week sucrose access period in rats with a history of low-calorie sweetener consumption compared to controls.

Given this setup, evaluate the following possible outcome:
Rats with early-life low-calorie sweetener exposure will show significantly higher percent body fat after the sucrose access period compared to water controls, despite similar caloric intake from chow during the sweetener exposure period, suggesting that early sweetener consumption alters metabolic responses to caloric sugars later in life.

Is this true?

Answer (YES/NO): NO